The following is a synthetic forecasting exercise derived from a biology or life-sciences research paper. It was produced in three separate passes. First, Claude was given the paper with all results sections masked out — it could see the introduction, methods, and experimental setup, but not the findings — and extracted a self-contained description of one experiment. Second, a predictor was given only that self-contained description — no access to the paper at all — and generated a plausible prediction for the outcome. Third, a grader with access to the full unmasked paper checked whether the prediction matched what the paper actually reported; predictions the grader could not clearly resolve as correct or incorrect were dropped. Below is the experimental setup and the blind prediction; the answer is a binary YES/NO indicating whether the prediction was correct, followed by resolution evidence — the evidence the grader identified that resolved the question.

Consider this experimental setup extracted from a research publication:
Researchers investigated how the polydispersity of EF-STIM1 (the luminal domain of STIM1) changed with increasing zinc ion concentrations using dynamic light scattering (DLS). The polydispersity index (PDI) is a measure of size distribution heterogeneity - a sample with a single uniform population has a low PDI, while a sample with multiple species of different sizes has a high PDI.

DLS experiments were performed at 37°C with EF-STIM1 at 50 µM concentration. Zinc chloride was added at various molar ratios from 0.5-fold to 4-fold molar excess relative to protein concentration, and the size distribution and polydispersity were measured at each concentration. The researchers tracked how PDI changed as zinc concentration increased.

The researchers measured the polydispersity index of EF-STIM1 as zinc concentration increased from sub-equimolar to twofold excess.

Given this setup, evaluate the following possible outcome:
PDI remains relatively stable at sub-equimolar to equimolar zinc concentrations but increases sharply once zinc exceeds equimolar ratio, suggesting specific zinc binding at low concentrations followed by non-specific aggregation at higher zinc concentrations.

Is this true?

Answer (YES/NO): NO